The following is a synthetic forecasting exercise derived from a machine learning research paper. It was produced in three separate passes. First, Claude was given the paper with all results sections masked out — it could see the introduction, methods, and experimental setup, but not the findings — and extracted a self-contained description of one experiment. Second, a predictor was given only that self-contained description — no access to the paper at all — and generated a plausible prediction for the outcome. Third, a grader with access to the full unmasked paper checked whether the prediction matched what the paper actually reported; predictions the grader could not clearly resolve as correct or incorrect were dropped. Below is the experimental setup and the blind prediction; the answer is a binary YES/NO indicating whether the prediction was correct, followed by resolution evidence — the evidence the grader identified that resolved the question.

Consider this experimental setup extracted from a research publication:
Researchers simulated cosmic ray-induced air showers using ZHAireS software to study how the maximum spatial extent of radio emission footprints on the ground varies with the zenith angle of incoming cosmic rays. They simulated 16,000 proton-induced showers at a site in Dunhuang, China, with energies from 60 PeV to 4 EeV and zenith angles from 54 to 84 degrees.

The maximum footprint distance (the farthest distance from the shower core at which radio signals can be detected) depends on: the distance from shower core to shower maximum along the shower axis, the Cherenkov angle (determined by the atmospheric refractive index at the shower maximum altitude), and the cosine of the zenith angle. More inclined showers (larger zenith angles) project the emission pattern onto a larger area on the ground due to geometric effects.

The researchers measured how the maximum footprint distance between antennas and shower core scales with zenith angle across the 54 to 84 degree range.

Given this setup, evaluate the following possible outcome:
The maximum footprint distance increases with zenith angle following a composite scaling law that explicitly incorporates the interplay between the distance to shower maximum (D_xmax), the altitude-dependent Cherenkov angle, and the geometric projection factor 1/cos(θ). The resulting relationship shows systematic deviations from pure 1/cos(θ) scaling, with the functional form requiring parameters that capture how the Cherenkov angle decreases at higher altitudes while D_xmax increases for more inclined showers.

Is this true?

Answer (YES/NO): YES